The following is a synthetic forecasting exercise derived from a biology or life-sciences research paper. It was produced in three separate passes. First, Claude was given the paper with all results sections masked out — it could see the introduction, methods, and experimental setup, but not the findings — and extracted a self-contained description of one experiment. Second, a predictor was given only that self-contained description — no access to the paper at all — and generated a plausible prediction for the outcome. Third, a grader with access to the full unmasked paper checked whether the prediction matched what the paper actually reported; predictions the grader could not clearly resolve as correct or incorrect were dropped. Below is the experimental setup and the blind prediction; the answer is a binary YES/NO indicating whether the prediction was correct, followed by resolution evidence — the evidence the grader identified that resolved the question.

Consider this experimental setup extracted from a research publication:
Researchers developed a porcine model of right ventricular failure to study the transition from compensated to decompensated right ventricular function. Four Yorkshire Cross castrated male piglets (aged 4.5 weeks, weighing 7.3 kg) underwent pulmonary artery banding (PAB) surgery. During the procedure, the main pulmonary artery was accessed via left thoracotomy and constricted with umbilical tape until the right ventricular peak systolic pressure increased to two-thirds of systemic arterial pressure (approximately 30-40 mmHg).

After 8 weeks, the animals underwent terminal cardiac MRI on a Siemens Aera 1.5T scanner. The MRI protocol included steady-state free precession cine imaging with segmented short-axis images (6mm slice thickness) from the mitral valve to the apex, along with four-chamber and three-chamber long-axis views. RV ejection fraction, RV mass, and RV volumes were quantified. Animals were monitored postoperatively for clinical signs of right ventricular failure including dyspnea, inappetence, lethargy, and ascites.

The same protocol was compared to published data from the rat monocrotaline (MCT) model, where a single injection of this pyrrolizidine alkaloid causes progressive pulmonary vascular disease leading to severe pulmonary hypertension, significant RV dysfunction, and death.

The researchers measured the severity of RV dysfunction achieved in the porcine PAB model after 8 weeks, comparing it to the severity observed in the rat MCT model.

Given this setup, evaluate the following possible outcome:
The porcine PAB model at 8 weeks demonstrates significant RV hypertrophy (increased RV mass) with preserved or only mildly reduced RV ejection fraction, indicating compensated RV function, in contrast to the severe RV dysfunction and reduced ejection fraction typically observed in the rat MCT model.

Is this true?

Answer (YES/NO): NO